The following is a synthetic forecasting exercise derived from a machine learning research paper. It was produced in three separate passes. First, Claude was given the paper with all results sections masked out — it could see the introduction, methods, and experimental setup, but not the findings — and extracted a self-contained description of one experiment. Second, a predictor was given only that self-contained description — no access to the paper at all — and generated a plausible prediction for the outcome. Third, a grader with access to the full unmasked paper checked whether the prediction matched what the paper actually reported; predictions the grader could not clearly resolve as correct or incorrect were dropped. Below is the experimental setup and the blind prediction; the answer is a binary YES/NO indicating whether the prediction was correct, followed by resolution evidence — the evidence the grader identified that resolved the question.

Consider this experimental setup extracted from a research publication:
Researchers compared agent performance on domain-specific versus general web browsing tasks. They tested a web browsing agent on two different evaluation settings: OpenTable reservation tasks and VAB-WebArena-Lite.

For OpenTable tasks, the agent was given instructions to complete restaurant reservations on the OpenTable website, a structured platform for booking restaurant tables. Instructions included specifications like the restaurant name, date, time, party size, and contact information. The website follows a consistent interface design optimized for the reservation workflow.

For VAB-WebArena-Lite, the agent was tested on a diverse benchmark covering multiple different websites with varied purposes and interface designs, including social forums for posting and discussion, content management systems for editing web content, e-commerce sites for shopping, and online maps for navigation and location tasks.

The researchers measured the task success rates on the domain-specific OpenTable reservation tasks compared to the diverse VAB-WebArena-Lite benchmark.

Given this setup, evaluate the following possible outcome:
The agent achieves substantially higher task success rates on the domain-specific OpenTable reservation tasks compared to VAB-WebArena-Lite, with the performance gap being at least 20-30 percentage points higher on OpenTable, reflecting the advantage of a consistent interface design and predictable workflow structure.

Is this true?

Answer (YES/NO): YES